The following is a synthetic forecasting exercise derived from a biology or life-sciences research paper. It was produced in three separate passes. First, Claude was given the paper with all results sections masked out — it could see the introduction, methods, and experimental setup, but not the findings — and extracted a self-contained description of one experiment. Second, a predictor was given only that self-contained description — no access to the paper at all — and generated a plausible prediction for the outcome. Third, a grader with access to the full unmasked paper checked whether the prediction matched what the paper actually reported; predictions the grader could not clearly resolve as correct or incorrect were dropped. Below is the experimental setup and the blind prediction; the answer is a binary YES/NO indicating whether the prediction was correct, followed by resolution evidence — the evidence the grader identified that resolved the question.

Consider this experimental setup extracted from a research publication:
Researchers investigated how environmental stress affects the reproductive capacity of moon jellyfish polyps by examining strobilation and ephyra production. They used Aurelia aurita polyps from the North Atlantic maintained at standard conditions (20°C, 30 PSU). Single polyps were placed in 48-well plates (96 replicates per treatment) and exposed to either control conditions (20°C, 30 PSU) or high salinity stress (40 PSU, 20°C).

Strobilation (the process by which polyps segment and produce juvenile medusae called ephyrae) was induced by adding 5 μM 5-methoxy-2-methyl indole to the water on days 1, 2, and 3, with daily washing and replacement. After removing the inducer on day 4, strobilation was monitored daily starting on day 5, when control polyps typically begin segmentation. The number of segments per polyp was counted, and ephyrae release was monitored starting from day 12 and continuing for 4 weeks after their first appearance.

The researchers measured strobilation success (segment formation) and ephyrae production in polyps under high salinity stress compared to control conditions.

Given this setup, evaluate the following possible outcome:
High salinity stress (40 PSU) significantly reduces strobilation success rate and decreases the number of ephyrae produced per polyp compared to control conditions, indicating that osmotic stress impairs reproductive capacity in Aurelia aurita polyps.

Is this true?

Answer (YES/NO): YES